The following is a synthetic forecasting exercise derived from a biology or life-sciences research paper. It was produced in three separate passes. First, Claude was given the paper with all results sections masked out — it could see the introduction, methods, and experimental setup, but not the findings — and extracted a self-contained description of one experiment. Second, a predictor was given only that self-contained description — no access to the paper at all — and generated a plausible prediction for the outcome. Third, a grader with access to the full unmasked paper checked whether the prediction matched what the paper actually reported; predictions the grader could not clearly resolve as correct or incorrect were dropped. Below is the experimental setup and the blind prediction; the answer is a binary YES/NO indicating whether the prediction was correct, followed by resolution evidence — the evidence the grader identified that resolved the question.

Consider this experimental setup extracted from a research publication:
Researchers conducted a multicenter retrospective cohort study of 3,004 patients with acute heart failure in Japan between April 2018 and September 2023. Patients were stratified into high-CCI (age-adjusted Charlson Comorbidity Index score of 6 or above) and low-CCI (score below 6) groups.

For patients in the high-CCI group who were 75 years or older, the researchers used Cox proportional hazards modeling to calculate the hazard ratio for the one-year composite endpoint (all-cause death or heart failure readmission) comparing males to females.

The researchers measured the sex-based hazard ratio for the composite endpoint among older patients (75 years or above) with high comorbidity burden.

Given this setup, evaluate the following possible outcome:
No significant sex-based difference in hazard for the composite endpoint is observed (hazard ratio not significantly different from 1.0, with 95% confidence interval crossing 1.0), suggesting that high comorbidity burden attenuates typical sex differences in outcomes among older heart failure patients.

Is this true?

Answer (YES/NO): NO